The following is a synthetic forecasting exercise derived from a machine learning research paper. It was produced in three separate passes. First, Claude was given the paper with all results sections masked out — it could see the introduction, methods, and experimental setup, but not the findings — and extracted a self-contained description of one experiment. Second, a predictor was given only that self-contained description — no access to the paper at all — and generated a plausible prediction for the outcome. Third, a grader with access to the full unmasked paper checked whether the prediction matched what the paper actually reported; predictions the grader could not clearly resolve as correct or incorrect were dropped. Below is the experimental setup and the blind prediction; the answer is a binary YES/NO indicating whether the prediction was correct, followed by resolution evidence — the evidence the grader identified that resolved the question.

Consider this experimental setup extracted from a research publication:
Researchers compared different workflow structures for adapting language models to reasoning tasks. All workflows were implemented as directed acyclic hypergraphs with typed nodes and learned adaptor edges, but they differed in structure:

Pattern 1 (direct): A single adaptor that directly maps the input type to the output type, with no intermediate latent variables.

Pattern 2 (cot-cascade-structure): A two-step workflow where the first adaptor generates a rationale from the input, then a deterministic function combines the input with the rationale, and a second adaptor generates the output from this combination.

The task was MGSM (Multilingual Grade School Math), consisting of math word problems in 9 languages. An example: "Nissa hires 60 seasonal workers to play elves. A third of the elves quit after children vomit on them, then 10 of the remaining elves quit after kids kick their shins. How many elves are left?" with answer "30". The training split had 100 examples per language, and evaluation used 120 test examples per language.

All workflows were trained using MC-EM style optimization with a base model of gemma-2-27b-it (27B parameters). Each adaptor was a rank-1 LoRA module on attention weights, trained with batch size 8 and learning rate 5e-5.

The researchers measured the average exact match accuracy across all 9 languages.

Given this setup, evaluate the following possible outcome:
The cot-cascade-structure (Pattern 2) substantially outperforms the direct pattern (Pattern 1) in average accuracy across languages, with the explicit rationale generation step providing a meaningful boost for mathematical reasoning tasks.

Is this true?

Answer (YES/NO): YES